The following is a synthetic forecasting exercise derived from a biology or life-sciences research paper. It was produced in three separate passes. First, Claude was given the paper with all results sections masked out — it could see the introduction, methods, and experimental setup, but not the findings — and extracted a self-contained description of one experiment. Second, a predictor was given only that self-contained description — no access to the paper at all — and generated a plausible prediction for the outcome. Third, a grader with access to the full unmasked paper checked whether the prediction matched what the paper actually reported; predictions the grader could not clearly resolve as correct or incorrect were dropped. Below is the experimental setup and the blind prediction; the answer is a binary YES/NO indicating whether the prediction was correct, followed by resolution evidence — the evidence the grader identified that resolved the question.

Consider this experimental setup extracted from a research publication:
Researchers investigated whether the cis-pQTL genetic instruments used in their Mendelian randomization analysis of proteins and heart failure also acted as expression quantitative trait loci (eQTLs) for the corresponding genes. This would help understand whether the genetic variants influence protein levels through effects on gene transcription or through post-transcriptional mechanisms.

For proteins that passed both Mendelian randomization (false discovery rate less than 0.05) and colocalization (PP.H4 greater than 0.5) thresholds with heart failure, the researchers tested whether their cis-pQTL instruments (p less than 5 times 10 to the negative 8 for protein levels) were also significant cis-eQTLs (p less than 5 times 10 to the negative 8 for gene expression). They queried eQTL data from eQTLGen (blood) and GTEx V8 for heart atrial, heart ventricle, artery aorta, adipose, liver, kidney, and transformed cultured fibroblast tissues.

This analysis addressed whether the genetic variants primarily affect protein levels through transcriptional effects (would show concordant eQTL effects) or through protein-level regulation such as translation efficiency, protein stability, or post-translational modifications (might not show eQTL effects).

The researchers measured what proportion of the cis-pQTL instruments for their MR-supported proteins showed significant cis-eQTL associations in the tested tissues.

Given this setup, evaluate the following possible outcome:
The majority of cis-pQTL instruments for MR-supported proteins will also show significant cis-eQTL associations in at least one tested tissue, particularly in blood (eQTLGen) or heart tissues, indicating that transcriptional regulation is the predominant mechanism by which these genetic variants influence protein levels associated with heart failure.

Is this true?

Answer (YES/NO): YES